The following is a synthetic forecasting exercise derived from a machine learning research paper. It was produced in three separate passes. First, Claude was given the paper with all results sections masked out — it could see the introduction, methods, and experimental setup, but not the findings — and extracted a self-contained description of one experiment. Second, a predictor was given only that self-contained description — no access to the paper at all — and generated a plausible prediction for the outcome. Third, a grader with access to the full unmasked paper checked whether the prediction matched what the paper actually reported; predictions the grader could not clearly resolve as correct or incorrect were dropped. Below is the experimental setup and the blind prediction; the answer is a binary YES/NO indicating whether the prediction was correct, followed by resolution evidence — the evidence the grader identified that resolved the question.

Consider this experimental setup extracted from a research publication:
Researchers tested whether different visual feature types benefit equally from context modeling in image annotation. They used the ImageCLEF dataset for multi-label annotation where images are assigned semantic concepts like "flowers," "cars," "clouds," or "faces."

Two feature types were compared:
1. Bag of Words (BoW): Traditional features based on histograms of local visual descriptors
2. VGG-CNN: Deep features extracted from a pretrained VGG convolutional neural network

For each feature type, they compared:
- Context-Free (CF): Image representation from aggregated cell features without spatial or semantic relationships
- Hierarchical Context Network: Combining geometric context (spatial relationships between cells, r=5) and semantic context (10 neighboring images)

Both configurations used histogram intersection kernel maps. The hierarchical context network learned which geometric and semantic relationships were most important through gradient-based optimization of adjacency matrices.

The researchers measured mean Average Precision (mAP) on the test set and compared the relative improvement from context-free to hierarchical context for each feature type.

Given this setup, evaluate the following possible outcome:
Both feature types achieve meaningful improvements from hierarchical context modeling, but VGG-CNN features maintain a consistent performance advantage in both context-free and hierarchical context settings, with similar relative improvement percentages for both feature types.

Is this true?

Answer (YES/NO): NO